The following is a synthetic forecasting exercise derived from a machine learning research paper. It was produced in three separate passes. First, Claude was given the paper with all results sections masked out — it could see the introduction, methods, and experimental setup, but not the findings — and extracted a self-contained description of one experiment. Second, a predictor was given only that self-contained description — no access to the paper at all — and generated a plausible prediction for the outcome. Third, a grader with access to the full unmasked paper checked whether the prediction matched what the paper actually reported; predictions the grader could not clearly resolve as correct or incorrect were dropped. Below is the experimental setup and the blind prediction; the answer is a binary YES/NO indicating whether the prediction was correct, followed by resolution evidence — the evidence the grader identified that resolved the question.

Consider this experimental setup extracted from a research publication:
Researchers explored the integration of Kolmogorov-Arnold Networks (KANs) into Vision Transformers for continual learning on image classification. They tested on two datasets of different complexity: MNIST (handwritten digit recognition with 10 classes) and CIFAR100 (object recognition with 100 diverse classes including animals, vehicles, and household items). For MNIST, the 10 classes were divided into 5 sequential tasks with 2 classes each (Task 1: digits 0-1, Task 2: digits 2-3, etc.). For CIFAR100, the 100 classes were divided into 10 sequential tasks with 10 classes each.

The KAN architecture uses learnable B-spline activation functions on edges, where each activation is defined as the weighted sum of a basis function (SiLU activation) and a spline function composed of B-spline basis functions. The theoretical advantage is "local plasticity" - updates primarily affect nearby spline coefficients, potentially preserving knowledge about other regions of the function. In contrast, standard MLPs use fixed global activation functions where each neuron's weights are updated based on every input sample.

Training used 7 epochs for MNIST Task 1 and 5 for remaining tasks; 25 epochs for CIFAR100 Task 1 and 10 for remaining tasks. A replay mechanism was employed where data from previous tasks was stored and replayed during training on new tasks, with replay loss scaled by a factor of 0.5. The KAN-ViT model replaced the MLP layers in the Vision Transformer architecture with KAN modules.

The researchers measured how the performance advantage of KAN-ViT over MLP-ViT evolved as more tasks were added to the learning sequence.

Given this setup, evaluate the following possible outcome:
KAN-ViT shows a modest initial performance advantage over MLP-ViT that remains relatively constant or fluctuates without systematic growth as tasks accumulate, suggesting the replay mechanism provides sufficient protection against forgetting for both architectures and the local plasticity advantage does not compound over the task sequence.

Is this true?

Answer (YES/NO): NO